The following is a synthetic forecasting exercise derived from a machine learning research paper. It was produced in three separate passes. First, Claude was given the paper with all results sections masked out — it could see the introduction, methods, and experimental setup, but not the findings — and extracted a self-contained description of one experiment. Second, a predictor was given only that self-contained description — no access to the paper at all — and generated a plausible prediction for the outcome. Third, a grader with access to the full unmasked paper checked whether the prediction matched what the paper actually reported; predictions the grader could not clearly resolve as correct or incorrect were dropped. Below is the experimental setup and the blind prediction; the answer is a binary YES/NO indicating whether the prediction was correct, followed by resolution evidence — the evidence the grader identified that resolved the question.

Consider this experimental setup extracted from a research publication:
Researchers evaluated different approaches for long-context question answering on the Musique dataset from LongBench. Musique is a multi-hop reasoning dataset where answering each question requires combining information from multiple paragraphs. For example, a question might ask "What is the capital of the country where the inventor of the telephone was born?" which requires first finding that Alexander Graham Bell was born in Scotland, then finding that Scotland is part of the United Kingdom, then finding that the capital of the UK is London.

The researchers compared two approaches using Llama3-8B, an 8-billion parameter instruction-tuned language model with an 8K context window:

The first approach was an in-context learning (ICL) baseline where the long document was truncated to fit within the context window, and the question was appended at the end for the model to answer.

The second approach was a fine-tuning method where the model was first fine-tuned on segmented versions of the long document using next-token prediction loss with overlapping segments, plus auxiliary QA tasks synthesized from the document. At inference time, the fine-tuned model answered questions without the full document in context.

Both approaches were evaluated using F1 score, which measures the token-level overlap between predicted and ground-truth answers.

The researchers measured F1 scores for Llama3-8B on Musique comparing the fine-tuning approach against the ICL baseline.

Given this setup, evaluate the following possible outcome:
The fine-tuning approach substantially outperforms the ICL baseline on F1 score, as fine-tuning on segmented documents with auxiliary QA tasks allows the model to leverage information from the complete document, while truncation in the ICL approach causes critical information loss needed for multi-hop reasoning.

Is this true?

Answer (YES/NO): NO